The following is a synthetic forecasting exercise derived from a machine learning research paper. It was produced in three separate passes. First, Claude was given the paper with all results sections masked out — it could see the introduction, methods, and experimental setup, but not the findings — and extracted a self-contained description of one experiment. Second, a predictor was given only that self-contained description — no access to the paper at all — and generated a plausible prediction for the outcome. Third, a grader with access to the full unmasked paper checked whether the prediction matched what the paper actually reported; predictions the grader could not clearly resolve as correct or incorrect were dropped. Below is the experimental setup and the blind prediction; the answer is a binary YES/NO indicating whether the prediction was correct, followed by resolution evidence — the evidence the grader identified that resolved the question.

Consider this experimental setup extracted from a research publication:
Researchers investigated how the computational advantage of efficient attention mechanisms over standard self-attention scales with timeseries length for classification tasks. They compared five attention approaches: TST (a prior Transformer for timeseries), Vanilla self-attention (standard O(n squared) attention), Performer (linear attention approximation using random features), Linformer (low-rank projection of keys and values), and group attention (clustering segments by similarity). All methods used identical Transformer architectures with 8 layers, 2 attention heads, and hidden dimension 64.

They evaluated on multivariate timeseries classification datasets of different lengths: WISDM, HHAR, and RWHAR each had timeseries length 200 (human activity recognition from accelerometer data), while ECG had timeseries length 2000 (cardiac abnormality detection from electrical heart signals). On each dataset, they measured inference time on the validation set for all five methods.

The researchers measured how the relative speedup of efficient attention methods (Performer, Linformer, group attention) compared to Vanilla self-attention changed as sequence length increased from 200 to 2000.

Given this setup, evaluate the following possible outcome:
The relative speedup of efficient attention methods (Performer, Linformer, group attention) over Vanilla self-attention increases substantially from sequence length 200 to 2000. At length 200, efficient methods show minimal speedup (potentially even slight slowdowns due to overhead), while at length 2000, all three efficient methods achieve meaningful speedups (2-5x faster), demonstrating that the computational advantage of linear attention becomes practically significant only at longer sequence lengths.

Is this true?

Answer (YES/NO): YES